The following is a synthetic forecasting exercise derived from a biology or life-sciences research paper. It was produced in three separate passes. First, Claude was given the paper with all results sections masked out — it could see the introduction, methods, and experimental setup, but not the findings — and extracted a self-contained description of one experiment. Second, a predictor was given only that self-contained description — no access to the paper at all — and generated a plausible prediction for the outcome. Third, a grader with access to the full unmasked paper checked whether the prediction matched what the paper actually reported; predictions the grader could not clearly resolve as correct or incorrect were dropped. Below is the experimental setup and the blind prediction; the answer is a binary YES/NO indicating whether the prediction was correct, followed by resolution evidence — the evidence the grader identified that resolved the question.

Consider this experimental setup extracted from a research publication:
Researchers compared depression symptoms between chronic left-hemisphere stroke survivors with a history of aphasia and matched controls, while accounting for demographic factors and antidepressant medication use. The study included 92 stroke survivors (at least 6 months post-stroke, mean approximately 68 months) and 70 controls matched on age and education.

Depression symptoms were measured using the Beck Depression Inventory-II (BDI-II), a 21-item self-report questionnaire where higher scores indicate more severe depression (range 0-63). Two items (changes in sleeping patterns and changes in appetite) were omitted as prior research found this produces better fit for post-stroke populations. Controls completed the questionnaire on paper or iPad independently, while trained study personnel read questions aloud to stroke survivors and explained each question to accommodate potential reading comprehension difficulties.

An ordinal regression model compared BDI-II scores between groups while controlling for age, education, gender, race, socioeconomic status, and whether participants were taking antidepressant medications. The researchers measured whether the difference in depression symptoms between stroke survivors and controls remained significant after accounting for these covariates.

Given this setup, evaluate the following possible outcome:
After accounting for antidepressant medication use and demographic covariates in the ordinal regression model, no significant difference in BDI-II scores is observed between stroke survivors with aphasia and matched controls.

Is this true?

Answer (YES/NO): NO